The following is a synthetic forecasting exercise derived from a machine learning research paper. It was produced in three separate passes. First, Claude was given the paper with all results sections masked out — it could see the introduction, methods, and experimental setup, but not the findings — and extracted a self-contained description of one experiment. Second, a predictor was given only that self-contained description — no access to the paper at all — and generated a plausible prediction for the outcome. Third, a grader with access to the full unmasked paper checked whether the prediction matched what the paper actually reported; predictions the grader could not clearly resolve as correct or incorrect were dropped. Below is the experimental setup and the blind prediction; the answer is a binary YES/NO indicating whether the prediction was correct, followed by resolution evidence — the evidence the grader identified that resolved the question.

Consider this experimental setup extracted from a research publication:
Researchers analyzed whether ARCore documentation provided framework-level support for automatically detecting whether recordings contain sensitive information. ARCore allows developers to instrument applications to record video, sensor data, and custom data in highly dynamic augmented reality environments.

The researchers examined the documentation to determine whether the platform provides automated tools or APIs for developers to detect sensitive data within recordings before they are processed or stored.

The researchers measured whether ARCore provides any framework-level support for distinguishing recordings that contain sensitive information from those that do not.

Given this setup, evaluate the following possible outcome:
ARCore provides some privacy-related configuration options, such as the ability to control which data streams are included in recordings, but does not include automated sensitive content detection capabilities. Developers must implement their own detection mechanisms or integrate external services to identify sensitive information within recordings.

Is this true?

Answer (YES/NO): NO